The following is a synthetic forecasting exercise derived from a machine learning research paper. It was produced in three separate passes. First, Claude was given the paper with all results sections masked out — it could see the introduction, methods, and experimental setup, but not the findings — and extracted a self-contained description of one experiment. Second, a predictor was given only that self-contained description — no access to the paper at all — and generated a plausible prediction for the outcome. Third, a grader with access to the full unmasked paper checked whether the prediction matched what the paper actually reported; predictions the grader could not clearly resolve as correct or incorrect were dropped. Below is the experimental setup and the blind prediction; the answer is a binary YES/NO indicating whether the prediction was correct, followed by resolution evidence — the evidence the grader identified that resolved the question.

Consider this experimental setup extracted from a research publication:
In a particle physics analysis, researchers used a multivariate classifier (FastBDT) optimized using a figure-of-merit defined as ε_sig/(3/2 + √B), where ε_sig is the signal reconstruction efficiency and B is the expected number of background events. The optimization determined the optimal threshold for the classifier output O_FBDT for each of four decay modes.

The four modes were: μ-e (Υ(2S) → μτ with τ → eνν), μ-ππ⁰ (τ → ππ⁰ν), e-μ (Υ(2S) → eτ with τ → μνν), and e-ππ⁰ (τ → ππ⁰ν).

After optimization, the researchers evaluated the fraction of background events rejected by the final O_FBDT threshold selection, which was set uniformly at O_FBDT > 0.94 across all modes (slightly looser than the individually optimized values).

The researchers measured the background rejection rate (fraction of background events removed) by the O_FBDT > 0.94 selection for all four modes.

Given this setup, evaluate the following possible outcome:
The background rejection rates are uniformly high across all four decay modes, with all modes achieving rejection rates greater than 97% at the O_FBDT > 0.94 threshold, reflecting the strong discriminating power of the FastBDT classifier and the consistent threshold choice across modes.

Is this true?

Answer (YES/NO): YES